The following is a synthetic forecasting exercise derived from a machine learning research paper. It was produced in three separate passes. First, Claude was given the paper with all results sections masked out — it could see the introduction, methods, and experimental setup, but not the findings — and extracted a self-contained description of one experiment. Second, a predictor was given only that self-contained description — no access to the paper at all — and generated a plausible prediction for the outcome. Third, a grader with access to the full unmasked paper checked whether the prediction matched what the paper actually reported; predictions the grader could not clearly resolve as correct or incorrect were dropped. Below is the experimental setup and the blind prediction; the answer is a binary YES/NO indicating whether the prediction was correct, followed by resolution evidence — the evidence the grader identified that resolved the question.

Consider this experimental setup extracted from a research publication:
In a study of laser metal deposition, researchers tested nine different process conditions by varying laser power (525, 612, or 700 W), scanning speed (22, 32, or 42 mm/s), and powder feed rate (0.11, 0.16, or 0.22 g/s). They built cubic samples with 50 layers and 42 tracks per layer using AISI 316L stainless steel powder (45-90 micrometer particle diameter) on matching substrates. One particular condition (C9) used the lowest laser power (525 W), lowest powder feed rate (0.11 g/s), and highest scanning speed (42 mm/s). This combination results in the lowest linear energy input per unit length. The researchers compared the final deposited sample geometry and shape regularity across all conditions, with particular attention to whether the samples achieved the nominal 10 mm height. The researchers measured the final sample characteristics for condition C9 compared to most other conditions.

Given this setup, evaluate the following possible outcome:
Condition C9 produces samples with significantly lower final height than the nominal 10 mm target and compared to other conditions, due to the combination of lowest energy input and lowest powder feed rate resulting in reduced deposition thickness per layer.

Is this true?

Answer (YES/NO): YES